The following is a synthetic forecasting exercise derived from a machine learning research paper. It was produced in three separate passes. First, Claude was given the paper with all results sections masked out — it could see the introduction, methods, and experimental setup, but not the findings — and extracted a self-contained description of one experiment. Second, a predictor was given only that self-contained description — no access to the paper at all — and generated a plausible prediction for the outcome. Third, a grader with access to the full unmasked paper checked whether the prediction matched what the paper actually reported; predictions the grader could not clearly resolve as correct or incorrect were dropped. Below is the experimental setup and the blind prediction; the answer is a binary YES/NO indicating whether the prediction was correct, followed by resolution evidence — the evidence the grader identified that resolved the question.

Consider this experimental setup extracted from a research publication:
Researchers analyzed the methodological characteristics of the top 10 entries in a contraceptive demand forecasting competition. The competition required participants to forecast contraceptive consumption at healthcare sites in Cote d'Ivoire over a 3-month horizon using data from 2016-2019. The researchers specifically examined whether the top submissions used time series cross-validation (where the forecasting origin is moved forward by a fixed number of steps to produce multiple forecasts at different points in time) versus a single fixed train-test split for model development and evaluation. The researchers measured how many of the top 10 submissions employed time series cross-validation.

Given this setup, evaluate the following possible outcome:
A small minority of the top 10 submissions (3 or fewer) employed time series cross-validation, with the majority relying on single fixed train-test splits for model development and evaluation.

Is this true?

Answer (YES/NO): YES